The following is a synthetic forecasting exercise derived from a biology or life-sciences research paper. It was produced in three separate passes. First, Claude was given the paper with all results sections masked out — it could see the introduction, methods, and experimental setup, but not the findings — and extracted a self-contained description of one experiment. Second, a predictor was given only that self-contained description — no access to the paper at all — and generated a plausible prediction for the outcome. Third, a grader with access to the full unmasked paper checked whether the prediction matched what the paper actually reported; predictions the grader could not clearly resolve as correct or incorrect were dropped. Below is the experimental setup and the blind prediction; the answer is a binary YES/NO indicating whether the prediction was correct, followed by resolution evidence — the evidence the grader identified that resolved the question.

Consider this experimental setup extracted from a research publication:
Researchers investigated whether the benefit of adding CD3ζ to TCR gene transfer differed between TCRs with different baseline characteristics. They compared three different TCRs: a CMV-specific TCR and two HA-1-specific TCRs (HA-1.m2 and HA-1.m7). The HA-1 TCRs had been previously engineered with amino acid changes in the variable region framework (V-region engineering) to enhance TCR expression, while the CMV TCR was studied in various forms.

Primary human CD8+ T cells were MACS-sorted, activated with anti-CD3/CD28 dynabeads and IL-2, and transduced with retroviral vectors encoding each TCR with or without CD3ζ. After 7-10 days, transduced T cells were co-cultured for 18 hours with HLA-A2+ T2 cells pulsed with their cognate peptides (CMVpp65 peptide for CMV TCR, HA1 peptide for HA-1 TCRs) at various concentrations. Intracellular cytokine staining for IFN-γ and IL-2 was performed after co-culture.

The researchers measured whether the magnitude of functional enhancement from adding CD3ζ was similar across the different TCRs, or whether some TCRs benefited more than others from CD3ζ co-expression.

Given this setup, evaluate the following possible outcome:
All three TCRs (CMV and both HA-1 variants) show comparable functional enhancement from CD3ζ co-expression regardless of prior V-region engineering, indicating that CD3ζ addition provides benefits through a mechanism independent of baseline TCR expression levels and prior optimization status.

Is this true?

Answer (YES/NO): NO